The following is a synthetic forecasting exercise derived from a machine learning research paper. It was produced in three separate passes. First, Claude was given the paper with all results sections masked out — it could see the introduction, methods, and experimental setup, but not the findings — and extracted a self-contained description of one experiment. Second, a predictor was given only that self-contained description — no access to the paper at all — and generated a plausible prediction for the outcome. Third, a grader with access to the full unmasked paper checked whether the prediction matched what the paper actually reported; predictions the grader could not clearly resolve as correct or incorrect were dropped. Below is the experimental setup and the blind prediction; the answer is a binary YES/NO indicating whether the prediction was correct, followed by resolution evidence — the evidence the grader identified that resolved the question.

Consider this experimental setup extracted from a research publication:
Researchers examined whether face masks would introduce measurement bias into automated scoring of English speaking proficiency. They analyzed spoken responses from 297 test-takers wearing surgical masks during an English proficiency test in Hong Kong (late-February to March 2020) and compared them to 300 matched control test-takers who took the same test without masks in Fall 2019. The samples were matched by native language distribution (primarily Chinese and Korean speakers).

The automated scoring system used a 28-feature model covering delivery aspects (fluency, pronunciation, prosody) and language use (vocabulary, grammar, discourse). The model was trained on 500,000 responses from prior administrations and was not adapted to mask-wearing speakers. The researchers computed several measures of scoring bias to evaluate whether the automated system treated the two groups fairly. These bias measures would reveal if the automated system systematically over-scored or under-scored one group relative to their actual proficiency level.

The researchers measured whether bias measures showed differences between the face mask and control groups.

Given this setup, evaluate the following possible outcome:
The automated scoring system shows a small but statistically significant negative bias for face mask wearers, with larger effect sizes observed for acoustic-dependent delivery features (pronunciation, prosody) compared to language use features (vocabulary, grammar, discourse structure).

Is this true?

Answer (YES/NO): NO